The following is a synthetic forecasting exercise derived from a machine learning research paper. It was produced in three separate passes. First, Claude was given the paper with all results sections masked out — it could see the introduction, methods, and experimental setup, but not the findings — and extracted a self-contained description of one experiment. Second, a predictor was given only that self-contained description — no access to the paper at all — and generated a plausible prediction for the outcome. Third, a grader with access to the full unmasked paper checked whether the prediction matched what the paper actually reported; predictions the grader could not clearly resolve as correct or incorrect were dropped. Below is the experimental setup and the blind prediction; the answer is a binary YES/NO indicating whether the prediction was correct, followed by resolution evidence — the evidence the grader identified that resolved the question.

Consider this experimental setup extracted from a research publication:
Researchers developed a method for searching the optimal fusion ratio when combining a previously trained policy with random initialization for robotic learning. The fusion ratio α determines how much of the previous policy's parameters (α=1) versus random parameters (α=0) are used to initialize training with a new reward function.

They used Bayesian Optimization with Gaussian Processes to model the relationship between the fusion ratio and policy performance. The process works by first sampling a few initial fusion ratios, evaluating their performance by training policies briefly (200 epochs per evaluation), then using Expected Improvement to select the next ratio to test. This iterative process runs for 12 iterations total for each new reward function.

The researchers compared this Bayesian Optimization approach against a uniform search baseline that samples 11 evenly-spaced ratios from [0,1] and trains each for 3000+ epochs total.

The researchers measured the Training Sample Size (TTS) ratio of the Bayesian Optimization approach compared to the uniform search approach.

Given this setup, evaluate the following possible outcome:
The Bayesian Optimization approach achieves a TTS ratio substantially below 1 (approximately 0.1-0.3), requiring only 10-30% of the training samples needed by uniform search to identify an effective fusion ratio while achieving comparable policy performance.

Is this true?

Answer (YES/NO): NO